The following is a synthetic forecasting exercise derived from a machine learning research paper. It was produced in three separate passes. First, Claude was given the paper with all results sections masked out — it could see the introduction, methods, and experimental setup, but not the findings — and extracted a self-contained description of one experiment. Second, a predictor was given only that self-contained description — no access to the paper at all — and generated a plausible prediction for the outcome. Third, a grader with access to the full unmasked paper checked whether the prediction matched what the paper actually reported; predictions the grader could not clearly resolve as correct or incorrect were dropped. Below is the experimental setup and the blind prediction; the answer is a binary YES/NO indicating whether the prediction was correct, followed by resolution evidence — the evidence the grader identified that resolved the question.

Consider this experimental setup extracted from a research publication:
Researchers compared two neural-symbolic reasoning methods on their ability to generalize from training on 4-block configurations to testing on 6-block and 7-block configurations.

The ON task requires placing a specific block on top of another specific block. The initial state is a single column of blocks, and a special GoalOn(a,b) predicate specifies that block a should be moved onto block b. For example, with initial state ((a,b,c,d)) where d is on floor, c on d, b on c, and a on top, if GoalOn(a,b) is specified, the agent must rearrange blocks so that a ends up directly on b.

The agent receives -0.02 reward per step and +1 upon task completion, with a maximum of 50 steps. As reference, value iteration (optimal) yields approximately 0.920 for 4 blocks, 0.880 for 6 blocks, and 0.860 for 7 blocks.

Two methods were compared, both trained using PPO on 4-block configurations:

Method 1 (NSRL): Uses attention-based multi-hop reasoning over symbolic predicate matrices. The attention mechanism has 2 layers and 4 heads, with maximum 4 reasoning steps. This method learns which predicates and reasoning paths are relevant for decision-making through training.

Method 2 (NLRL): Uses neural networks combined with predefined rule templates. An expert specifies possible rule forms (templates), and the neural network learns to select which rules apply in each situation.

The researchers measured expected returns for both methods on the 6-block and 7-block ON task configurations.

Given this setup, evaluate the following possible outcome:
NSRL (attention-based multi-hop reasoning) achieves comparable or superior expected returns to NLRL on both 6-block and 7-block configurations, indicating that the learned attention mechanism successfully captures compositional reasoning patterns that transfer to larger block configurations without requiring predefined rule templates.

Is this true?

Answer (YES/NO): NO